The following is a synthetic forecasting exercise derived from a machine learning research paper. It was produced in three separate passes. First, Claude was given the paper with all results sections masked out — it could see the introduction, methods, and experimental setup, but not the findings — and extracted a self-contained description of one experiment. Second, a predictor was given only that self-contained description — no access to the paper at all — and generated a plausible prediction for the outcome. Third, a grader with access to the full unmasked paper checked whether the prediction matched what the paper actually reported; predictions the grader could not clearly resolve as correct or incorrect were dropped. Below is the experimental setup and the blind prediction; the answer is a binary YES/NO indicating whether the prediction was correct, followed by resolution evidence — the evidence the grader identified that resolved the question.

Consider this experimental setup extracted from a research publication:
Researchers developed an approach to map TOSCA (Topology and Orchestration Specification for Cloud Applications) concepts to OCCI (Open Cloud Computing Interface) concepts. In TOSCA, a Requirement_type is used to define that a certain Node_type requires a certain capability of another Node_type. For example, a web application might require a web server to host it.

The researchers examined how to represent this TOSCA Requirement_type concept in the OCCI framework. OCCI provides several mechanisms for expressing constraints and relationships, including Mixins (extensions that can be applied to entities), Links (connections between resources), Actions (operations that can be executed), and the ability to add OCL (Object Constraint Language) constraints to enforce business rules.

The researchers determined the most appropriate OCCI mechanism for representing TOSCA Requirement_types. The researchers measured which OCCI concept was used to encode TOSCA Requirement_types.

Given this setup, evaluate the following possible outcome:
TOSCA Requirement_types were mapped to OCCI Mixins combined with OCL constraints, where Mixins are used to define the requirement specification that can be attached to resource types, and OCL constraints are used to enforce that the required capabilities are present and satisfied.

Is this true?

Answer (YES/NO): NO